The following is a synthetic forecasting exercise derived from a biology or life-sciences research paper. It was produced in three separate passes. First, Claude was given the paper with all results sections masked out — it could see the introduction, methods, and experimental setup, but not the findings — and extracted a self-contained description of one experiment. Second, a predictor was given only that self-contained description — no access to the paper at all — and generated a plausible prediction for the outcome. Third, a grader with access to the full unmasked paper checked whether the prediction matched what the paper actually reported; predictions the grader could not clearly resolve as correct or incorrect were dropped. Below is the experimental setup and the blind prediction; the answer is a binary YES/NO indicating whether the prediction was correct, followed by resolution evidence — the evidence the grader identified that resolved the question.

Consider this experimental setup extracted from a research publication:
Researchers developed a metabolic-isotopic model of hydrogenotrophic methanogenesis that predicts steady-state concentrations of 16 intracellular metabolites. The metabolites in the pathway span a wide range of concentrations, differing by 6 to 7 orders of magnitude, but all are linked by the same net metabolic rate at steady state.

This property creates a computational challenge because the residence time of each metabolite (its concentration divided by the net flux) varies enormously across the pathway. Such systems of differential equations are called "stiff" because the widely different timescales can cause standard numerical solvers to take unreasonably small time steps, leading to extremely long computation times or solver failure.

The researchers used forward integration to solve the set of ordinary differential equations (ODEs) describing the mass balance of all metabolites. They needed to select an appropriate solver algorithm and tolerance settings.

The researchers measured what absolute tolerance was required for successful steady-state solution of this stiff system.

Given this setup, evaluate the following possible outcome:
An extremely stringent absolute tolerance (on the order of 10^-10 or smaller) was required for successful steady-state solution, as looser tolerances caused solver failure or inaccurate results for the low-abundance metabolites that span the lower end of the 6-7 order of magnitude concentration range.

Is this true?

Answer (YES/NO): YES